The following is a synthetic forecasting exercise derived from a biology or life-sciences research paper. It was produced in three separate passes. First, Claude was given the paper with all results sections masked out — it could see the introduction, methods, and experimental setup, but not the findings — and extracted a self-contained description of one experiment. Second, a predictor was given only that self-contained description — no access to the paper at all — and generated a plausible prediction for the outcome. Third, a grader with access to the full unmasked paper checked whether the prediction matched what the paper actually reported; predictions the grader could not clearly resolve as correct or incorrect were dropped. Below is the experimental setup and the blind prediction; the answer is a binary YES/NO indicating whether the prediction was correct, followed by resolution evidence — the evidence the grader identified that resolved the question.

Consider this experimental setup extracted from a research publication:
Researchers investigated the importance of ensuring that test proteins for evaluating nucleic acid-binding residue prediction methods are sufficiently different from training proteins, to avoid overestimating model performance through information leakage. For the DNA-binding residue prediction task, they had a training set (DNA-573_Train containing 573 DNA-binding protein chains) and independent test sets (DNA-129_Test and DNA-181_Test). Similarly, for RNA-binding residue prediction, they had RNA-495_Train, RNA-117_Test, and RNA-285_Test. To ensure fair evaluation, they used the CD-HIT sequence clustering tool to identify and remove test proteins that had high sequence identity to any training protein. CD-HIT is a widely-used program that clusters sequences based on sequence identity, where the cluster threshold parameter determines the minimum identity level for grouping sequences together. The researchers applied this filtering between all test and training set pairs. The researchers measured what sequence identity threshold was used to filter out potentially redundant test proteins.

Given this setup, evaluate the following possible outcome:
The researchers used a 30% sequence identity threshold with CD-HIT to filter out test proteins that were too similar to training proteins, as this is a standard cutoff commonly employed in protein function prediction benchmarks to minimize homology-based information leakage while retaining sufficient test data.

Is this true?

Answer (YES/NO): YES